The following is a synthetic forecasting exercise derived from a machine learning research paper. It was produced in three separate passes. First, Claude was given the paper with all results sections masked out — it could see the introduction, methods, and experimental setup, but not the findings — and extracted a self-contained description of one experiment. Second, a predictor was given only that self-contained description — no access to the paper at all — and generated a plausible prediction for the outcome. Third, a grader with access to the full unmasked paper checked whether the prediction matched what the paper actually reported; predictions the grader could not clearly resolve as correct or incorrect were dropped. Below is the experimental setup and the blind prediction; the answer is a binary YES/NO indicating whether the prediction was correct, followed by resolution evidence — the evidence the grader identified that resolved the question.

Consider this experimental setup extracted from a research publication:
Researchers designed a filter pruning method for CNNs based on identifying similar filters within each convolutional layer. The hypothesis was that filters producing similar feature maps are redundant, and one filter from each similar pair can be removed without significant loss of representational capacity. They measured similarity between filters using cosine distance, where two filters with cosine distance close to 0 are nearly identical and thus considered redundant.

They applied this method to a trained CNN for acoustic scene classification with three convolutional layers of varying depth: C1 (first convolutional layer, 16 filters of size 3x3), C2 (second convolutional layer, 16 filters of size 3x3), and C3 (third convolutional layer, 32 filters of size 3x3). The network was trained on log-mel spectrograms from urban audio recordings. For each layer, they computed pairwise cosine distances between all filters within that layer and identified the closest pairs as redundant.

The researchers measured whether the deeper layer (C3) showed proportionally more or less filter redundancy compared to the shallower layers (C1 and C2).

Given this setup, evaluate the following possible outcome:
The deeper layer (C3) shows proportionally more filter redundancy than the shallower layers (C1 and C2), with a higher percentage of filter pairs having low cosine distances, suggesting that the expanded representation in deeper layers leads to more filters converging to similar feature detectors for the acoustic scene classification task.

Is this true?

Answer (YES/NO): YES